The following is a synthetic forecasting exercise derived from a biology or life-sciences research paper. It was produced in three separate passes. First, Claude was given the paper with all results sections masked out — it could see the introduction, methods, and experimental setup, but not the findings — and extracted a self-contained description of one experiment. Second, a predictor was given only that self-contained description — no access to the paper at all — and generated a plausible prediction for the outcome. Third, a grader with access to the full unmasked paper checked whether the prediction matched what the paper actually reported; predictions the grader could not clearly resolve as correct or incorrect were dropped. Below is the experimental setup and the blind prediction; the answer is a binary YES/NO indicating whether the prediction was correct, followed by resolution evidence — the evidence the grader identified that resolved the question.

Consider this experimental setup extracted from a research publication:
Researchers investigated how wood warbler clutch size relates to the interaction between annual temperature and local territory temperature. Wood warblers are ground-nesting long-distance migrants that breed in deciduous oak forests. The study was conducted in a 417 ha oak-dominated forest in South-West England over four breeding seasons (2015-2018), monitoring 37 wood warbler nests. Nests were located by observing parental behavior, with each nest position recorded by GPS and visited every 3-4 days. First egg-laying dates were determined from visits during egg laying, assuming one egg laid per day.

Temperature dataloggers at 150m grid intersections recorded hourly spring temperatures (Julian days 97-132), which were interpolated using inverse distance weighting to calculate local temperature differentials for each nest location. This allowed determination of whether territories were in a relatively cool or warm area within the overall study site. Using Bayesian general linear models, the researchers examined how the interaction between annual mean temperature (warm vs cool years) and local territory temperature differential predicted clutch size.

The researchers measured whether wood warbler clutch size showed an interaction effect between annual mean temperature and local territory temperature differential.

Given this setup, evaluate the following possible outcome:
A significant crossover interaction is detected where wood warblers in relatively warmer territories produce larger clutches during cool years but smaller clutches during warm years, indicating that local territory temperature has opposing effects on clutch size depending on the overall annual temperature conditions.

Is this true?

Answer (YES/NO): YES